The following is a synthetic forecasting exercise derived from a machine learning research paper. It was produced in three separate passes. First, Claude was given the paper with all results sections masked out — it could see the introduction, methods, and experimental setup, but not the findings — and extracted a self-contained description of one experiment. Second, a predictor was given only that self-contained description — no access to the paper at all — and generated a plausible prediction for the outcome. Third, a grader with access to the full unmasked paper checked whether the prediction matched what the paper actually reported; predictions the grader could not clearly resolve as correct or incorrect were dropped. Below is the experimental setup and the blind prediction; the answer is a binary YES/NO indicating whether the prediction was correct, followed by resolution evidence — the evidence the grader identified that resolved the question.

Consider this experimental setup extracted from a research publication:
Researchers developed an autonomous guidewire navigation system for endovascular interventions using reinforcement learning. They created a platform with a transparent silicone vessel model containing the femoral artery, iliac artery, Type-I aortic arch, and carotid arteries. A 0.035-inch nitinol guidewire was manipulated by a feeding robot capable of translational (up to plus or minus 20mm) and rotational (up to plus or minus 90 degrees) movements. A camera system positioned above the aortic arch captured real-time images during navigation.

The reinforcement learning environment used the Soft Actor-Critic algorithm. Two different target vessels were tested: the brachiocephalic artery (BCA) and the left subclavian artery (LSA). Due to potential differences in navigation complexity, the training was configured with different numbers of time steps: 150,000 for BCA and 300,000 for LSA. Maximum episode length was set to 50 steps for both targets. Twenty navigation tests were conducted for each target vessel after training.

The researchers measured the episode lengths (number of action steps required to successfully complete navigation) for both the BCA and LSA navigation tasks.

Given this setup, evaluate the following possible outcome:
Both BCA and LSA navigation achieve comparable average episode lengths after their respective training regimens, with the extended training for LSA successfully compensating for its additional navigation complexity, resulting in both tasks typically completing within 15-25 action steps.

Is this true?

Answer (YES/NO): NO